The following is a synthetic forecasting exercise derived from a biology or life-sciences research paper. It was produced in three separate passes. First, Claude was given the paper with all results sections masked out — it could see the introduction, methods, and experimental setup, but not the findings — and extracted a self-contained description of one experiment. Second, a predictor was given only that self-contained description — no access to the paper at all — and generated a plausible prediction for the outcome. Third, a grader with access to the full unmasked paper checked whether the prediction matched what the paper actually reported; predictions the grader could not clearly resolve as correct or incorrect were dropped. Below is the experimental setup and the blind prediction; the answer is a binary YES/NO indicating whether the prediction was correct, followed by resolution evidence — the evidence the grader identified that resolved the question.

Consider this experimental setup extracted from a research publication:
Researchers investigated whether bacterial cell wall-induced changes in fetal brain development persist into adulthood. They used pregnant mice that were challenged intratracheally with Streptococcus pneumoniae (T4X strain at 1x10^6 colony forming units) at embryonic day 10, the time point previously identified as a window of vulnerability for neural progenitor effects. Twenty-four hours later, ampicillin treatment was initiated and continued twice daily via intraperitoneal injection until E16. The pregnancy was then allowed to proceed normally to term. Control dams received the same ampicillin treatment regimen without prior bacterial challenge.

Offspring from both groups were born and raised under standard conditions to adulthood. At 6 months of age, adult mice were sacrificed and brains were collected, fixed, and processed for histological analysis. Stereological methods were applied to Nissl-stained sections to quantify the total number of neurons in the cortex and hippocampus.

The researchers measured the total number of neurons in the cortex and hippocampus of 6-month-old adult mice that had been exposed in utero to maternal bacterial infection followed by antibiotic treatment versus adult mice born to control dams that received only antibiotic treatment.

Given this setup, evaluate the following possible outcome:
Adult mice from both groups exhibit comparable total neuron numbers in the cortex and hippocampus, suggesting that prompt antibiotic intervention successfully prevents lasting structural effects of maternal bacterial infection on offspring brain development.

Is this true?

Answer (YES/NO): NO